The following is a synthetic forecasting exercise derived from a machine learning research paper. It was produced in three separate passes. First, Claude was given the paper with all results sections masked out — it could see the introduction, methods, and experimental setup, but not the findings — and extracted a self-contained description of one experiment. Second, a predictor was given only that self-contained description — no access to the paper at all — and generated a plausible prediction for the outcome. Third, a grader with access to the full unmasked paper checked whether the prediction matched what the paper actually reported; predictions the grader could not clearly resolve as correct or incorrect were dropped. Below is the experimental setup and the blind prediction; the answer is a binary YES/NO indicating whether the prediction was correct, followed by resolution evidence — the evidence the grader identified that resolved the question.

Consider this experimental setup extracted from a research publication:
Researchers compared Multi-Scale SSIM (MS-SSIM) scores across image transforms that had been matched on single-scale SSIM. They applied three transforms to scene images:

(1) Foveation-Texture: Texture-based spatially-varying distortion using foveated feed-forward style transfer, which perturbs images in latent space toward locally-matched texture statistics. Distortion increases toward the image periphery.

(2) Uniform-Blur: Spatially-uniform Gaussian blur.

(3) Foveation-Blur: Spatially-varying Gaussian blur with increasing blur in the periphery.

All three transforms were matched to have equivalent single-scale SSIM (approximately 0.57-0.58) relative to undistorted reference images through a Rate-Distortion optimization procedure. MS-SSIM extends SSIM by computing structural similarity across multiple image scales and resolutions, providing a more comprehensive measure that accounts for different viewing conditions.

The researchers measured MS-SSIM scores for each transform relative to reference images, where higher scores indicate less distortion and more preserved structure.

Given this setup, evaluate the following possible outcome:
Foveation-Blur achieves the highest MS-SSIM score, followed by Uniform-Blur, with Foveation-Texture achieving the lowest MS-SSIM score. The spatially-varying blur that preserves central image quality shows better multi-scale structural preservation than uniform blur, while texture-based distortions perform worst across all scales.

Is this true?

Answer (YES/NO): NO